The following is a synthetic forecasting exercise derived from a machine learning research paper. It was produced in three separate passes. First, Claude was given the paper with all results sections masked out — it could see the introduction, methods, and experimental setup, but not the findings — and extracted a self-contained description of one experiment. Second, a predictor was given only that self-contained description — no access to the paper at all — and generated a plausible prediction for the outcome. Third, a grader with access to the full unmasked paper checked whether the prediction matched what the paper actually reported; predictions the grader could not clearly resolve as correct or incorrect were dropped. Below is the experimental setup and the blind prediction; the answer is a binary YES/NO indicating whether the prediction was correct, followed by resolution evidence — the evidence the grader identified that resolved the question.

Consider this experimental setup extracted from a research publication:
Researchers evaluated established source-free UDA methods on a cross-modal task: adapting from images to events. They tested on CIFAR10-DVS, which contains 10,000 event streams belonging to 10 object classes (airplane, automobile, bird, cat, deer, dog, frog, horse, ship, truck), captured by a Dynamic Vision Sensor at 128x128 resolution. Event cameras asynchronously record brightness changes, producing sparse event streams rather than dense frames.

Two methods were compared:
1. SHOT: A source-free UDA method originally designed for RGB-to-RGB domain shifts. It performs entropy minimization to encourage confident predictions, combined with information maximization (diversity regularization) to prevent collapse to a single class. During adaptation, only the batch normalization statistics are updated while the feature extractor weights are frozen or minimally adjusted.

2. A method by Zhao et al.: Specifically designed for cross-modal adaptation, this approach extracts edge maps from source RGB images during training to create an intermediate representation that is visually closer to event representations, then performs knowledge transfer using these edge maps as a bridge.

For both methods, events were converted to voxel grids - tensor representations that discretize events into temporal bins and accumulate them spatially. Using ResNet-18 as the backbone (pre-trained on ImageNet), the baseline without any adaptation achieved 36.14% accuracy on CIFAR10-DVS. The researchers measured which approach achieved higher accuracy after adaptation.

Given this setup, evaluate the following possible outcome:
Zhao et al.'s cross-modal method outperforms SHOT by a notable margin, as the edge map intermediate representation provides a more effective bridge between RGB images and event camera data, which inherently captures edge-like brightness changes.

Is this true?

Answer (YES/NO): NO